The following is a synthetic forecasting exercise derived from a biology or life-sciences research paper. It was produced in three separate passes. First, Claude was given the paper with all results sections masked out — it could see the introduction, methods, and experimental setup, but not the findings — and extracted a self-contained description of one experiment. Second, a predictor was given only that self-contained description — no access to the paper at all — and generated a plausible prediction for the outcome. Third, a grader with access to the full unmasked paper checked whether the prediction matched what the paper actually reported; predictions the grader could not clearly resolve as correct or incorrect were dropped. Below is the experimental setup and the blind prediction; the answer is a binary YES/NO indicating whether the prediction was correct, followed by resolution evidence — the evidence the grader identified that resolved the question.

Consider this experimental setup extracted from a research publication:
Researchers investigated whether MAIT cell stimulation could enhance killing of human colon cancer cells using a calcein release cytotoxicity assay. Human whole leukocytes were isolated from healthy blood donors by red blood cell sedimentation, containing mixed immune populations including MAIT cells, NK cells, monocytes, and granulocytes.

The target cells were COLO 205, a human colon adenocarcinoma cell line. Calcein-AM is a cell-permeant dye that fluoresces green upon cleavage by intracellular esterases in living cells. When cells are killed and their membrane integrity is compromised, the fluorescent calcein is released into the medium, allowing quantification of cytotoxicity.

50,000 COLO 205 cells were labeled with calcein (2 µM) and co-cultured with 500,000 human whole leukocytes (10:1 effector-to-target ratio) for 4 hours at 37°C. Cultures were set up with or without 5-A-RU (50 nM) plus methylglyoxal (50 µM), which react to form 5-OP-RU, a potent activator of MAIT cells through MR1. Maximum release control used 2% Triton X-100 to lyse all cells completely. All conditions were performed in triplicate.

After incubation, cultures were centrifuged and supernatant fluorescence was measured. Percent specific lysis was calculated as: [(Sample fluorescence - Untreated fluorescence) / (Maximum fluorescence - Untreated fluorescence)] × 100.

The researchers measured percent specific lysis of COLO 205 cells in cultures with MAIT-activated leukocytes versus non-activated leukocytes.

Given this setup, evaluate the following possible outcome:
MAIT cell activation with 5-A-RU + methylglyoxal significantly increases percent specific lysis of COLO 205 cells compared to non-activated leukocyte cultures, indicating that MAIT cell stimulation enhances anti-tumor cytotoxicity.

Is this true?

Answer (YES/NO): YES